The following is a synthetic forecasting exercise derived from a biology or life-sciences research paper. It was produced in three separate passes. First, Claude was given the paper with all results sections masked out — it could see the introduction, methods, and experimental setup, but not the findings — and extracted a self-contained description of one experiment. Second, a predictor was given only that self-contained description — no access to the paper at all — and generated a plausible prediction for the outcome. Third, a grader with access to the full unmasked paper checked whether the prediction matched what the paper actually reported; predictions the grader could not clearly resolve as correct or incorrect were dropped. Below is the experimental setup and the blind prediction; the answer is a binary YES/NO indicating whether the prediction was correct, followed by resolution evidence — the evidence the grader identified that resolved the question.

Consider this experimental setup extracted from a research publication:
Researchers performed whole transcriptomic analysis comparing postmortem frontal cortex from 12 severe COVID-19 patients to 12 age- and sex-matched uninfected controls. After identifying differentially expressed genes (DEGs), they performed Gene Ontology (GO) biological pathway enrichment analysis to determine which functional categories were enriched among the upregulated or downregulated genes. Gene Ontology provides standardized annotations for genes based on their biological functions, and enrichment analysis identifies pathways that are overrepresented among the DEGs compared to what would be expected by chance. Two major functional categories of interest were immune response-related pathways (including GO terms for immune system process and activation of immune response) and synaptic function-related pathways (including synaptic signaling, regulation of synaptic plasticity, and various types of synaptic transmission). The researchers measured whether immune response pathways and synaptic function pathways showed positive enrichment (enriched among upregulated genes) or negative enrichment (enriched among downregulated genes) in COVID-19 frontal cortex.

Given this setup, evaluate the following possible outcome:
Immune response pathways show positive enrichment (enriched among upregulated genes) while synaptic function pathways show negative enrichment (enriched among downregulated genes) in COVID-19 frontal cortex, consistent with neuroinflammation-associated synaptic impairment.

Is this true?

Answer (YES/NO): YES